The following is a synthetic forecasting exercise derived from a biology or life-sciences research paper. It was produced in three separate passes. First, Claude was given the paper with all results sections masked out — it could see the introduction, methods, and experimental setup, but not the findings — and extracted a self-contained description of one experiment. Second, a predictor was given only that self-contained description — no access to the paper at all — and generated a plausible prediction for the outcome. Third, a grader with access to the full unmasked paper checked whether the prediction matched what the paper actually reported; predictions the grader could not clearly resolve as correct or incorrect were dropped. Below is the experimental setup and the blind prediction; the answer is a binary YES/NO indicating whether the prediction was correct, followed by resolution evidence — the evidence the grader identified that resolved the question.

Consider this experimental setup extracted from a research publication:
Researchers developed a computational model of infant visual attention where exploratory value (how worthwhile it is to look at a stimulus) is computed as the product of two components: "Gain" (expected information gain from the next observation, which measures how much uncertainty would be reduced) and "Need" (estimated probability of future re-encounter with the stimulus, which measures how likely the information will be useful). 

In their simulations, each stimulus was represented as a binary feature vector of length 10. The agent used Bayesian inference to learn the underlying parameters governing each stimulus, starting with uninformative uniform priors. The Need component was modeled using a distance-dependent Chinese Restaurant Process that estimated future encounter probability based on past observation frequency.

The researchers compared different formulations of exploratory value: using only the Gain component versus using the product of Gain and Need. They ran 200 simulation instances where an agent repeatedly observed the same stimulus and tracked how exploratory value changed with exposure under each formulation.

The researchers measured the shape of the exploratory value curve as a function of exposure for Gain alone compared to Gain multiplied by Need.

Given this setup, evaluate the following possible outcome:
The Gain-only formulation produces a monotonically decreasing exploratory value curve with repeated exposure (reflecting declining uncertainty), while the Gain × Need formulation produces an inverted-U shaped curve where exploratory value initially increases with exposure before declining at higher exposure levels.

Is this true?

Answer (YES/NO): YES